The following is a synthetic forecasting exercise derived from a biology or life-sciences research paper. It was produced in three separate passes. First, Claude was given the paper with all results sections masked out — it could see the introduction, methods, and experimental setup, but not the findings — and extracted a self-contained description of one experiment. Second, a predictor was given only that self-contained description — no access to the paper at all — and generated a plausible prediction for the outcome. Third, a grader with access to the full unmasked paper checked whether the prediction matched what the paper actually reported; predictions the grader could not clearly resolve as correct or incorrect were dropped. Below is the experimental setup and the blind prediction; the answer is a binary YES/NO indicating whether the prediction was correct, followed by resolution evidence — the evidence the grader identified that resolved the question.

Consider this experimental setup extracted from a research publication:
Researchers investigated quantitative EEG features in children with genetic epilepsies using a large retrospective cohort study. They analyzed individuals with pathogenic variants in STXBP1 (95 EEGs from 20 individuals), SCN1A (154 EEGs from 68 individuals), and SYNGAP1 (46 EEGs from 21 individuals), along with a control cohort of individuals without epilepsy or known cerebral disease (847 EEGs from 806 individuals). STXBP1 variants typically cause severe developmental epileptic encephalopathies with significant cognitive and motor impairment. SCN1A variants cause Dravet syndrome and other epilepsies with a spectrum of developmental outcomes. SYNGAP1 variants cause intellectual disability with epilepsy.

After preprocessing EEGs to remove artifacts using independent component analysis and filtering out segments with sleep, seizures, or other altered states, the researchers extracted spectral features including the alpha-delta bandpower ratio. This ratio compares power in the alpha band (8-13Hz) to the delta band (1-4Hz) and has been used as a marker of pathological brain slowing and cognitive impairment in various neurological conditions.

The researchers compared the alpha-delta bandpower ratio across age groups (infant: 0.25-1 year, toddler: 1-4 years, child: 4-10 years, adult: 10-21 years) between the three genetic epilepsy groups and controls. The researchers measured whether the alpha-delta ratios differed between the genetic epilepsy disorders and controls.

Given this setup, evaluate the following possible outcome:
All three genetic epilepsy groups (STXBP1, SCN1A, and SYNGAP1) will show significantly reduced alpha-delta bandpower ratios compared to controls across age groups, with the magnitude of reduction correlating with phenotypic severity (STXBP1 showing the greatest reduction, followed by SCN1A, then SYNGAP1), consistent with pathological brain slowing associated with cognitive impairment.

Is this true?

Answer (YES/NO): NO